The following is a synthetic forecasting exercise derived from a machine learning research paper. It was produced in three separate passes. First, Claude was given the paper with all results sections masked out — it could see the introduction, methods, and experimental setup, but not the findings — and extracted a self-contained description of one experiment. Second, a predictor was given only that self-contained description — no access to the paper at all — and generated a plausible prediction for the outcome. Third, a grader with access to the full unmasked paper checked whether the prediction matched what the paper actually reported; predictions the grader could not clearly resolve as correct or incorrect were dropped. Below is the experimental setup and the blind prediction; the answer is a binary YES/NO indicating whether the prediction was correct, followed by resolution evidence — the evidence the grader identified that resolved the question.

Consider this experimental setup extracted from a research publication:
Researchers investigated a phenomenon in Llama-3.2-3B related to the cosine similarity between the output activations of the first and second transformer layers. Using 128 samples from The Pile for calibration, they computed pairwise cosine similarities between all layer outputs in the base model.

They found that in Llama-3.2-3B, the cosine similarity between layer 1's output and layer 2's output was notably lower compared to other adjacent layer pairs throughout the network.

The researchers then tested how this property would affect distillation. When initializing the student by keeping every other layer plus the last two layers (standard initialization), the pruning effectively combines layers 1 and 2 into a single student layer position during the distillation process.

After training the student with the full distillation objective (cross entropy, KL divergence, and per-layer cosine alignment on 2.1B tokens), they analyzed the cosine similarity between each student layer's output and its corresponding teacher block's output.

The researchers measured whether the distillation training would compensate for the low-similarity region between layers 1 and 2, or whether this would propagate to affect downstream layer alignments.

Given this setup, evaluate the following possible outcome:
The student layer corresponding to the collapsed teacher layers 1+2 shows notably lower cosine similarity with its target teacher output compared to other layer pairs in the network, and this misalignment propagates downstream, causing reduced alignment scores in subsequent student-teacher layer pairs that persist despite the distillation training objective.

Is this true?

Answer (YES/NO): YES